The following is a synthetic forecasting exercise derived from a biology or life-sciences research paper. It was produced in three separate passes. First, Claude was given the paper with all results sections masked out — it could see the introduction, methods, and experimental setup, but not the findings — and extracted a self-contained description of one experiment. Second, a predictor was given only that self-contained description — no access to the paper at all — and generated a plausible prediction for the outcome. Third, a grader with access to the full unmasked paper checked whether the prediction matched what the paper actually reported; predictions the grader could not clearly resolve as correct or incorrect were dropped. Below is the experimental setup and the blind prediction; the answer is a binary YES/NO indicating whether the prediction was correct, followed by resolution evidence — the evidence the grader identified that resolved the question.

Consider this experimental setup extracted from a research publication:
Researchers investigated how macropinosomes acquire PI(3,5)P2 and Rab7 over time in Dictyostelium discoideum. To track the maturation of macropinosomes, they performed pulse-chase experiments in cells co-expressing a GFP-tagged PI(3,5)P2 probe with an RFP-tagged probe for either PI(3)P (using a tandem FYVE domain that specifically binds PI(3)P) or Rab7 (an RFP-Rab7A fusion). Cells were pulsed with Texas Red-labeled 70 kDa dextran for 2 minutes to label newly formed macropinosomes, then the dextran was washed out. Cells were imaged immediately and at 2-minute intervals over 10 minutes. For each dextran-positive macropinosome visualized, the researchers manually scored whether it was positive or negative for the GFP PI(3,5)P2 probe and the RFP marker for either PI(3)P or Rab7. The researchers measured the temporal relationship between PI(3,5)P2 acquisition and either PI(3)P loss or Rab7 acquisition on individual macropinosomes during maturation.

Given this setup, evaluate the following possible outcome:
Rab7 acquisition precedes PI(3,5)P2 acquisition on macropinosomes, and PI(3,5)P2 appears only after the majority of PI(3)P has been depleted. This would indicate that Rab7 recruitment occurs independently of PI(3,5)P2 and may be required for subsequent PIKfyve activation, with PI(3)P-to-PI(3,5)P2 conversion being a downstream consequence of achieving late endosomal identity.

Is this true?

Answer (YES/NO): NO